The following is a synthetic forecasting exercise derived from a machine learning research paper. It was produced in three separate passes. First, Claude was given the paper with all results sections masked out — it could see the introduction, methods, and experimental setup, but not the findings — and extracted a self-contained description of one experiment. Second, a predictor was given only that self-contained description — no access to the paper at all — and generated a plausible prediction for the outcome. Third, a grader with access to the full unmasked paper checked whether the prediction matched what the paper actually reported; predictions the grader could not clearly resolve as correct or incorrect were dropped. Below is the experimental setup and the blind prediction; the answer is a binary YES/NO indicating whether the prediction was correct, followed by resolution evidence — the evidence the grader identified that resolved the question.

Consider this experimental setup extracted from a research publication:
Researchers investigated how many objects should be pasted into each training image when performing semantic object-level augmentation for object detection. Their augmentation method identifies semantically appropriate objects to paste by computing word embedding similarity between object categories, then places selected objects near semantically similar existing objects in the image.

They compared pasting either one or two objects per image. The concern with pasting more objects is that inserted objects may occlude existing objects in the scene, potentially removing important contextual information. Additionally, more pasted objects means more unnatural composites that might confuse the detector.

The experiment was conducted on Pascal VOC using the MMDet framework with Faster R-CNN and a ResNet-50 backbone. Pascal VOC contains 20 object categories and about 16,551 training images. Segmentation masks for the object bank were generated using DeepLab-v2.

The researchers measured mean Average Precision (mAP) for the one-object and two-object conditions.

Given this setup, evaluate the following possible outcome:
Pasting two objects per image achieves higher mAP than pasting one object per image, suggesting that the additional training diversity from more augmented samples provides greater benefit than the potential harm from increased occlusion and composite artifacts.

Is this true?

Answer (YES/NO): NO